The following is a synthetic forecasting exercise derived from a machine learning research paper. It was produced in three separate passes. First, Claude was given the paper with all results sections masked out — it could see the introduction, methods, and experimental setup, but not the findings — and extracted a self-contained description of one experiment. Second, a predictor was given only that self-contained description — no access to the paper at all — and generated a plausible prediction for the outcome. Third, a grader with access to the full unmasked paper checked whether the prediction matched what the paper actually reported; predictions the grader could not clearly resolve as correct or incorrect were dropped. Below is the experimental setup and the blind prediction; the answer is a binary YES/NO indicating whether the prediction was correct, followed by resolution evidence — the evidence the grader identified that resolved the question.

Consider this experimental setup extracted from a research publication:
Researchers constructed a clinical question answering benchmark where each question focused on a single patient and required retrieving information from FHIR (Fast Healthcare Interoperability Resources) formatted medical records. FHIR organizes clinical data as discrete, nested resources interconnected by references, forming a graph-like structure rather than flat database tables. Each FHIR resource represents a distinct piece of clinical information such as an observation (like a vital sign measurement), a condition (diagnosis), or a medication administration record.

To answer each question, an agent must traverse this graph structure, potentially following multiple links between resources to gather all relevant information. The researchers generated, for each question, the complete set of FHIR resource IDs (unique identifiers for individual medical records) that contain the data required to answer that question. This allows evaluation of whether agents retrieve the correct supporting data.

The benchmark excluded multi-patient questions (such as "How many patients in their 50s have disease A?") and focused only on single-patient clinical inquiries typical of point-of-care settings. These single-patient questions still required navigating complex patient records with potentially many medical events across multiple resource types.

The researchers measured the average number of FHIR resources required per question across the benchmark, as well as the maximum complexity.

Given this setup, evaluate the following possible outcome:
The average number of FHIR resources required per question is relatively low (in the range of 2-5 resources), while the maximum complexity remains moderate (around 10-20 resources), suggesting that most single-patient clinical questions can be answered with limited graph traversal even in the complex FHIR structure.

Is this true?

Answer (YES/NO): NO